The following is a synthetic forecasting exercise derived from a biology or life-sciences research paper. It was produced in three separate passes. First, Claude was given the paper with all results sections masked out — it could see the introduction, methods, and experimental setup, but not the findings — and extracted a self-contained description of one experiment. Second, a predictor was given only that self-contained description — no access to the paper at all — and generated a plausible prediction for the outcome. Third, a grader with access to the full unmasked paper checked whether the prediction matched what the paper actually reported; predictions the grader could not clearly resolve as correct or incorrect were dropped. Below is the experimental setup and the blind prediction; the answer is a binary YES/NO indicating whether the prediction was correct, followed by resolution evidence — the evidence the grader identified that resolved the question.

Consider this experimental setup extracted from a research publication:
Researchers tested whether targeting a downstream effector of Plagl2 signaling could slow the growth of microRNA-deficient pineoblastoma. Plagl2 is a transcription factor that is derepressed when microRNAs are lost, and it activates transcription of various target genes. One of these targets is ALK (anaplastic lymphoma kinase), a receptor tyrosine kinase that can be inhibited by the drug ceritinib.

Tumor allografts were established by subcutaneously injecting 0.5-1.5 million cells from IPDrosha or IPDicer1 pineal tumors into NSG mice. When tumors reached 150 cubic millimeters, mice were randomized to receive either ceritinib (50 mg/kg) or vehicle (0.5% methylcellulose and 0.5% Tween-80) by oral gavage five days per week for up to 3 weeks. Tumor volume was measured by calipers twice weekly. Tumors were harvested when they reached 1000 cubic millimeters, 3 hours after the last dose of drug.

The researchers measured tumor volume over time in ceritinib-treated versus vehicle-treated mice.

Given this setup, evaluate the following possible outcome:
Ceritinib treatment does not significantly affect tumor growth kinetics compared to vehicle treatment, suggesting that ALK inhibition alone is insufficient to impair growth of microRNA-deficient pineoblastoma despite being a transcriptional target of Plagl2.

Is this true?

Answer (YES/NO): NO